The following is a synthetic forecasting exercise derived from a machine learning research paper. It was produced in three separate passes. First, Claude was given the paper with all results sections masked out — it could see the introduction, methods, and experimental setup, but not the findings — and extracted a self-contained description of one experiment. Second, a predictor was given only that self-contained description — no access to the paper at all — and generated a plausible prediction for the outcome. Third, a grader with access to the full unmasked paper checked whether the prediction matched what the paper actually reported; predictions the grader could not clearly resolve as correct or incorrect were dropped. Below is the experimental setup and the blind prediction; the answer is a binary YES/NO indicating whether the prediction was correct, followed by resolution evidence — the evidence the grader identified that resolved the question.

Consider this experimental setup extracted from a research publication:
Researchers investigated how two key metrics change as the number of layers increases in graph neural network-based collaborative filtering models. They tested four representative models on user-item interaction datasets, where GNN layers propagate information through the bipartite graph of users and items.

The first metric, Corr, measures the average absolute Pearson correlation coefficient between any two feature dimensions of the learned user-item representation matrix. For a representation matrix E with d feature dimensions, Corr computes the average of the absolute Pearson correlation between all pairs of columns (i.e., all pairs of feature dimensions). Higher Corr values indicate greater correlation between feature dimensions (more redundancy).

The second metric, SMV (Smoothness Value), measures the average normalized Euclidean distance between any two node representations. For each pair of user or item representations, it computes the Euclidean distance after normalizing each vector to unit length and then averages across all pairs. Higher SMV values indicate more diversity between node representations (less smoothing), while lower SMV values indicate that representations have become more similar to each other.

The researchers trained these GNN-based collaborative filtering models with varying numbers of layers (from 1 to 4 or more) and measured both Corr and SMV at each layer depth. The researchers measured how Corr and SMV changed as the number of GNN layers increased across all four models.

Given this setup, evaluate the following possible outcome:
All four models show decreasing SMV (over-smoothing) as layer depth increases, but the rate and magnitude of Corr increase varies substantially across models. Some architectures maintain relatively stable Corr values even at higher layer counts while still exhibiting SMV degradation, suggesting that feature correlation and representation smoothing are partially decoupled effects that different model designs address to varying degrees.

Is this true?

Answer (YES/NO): NO